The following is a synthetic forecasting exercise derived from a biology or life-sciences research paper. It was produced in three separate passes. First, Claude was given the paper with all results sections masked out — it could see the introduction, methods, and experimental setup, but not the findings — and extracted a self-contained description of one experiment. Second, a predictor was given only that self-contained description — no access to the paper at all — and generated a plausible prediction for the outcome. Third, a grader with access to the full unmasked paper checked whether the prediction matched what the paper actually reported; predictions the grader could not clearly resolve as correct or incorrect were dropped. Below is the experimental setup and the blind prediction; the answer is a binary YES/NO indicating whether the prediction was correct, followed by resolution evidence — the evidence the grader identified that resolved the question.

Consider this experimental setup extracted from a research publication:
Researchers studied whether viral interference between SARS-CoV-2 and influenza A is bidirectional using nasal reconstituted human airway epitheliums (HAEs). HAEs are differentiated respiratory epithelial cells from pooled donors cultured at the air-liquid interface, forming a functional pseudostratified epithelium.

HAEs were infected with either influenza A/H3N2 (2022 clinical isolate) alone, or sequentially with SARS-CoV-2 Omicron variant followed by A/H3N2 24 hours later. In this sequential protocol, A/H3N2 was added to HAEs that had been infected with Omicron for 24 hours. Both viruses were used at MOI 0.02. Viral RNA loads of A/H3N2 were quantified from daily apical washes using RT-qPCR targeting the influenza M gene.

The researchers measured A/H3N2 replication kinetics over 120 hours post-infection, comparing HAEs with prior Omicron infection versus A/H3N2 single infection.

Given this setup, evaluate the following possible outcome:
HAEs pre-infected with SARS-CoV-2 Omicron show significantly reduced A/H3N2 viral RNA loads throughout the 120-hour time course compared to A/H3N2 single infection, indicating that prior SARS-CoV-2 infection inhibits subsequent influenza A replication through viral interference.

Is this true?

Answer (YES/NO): NO